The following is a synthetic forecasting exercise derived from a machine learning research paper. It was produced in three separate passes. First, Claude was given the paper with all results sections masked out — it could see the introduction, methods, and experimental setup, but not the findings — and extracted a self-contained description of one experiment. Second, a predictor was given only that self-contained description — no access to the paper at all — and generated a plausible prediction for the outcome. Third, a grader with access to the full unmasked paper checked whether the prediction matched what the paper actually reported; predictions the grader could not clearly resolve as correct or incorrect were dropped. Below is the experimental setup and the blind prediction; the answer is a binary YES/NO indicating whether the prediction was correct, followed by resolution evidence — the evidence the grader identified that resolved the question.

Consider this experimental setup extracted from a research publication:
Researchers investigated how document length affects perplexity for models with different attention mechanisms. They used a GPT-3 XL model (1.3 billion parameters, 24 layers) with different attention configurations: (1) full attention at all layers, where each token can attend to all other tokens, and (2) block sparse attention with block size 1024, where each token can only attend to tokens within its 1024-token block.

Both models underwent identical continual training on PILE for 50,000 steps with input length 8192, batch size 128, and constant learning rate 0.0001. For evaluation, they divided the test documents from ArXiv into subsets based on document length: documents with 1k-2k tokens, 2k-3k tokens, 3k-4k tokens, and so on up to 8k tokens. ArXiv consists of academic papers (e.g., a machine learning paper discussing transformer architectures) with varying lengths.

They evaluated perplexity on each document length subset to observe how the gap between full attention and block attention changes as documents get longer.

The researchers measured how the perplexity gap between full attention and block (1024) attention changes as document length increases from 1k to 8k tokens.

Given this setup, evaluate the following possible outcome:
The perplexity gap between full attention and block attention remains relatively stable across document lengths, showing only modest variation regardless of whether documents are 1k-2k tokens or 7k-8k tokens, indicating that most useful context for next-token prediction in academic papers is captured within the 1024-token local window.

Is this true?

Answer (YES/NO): NO